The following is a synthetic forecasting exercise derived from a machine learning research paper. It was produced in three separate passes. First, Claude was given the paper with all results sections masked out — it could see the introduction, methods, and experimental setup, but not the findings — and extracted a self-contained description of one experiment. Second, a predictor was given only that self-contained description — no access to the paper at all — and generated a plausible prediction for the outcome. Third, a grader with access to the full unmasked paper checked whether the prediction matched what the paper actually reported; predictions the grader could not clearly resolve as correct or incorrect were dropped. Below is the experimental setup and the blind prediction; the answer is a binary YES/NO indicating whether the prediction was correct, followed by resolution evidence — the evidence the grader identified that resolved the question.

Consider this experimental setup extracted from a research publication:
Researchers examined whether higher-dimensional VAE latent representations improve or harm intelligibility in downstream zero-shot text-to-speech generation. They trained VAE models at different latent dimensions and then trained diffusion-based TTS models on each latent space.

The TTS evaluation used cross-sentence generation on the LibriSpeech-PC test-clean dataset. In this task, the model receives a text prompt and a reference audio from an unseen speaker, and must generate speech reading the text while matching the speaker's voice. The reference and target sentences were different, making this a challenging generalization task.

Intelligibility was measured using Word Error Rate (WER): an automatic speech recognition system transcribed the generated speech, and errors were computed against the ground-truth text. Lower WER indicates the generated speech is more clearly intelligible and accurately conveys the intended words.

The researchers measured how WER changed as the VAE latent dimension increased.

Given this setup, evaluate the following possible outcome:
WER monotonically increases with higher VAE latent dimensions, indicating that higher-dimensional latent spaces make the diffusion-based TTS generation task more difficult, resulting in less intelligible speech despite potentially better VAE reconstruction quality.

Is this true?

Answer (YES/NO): YES